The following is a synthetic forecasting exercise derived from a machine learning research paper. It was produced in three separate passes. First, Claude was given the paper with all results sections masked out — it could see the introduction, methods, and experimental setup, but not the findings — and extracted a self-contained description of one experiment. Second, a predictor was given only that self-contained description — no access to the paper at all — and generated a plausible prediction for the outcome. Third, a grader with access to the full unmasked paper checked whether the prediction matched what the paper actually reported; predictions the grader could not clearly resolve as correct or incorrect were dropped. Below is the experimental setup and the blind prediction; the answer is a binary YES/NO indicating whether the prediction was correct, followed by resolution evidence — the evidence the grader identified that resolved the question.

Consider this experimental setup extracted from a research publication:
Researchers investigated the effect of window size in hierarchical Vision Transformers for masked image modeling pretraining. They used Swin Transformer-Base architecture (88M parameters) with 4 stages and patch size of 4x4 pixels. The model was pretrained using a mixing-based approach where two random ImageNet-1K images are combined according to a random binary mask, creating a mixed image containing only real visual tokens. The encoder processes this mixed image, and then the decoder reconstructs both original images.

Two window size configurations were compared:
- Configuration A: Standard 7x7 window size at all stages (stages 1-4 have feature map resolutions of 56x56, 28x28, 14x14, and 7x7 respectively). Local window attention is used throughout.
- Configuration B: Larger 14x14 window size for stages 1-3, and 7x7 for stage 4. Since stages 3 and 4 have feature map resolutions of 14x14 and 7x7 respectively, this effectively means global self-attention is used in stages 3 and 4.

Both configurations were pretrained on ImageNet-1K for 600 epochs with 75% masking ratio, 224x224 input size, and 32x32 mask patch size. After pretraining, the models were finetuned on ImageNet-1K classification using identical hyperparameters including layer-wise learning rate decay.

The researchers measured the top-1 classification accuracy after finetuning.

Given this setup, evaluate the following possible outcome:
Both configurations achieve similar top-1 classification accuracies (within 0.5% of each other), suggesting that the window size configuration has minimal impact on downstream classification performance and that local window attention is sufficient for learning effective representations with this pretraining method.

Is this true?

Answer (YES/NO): NO